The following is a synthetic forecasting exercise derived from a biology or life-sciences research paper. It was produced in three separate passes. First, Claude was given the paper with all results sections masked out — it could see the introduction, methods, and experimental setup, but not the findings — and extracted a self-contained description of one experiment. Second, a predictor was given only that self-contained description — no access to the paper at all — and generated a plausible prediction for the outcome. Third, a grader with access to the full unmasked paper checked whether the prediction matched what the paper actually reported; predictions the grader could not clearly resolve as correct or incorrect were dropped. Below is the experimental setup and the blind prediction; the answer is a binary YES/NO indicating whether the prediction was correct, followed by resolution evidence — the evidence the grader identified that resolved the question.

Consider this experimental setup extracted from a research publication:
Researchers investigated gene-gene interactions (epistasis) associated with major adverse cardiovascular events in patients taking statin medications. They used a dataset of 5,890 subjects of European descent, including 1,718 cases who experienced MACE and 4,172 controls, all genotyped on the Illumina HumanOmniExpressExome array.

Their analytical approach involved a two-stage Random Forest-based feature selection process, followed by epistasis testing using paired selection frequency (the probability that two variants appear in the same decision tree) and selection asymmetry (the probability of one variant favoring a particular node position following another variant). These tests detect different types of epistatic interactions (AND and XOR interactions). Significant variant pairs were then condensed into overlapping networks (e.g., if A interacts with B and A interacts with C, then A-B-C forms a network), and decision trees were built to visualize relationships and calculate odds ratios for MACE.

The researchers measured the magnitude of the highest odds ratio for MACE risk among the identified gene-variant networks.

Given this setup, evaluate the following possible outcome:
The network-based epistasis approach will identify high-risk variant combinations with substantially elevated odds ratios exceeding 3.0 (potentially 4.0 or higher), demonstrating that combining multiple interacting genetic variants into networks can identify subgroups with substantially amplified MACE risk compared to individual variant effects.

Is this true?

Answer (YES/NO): YES